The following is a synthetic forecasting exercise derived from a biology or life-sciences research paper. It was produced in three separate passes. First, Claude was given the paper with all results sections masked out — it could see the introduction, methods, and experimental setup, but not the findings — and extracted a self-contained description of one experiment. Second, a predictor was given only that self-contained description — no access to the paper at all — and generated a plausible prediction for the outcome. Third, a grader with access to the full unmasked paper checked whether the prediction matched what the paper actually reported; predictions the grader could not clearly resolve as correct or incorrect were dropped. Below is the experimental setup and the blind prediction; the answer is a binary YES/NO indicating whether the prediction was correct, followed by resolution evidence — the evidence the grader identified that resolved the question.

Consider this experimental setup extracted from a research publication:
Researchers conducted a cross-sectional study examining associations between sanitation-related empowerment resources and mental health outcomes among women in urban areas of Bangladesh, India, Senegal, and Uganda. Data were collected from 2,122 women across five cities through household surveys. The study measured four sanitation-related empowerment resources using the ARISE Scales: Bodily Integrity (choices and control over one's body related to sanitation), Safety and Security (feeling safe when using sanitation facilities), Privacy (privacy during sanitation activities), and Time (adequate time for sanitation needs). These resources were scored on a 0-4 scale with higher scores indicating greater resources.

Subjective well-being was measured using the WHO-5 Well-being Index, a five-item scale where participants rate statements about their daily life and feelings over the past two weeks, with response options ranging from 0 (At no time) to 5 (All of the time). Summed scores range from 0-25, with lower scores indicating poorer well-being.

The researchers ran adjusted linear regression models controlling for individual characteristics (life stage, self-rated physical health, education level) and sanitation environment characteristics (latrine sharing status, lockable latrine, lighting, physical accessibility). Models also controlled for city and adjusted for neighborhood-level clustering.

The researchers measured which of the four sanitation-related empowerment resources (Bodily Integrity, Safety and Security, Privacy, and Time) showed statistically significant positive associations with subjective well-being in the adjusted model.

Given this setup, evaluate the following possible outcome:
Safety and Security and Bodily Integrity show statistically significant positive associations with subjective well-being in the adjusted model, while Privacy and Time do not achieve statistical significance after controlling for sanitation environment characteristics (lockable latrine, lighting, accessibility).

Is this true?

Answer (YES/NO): NO